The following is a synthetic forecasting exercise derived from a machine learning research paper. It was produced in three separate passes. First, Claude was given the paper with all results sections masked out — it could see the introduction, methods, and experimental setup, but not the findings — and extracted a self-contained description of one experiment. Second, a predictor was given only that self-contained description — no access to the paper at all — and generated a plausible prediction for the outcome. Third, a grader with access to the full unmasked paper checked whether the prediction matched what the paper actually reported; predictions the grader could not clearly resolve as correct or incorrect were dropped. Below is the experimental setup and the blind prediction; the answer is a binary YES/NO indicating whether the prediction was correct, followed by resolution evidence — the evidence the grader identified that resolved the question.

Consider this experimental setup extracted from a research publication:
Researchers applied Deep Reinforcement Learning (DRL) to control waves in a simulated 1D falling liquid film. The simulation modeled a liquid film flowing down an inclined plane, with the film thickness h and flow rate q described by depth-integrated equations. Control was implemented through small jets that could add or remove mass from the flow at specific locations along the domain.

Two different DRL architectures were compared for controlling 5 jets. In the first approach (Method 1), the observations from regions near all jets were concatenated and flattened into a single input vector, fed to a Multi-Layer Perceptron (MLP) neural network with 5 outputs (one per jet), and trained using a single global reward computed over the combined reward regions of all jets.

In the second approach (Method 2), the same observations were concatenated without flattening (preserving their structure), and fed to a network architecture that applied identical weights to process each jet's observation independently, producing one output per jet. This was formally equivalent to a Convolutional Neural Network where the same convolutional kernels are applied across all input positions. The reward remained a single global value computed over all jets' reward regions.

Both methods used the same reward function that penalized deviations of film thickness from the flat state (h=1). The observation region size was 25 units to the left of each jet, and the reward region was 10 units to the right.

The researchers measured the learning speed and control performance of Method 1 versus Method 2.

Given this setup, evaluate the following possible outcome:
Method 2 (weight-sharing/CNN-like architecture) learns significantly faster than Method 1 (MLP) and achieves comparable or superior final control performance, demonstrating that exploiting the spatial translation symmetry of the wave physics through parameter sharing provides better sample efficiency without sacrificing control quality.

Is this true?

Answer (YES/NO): NO